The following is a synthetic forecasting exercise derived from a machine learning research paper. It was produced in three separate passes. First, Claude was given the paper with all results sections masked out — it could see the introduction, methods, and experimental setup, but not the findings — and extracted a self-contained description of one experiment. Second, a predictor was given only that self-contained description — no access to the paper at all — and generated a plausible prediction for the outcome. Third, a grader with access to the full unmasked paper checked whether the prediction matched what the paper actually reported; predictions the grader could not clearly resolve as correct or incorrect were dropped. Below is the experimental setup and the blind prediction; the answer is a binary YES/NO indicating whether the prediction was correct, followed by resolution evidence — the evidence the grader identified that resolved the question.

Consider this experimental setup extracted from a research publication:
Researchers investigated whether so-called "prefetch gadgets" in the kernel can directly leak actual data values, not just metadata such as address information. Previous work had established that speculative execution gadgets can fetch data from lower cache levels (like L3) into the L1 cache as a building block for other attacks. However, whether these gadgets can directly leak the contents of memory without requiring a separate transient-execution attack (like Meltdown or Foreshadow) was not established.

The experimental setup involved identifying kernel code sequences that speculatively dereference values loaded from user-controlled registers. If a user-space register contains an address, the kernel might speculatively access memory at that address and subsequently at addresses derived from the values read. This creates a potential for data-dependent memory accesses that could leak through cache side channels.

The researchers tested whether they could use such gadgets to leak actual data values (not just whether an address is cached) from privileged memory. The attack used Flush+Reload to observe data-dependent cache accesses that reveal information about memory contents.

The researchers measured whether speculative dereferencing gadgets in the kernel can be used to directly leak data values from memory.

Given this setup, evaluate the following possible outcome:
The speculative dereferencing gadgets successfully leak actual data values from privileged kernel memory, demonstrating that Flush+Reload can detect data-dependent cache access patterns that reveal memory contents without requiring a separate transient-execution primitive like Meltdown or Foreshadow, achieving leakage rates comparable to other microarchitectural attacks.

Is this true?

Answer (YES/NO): YES